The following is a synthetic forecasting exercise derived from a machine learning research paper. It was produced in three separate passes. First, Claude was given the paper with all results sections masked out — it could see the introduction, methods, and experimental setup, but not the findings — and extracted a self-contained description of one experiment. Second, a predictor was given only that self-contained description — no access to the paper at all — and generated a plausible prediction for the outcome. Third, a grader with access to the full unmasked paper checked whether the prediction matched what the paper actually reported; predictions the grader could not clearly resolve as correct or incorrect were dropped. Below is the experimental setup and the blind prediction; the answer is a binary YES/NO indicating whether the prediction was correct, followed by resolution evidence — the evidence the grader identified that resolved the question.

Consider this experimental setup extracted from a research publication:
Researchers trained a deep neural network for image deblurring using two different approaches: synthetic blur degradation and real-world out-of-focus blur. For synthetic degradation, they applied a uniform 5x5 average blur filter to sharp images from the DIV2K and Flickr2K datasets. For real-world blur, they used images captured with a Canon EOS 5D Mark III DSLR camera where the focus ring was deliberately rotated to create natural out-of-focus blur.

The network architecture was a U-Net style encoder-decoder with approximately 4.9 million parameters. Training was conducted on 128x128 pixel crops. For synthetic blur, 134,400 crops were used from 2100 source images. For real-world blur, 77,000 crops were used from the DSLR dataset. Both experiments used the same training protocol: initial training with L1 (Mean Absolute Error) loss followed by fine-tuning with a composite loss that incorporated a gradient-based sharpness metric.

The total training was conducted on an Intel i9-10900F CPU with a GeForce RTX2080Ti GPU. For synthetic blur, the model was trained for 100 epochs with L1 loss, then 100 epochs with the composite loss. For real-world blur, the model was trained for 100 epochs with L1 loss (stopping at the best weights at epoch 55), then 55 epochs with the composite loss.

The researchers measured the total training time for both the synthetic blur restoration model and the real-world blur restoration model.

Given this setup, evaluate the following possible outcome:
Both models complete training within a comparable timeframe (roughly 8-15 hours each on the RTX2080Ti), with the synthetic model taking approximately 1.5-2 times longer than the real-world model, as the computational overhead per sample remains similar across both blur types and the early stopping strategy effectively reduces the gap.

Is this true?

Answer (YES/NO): NO